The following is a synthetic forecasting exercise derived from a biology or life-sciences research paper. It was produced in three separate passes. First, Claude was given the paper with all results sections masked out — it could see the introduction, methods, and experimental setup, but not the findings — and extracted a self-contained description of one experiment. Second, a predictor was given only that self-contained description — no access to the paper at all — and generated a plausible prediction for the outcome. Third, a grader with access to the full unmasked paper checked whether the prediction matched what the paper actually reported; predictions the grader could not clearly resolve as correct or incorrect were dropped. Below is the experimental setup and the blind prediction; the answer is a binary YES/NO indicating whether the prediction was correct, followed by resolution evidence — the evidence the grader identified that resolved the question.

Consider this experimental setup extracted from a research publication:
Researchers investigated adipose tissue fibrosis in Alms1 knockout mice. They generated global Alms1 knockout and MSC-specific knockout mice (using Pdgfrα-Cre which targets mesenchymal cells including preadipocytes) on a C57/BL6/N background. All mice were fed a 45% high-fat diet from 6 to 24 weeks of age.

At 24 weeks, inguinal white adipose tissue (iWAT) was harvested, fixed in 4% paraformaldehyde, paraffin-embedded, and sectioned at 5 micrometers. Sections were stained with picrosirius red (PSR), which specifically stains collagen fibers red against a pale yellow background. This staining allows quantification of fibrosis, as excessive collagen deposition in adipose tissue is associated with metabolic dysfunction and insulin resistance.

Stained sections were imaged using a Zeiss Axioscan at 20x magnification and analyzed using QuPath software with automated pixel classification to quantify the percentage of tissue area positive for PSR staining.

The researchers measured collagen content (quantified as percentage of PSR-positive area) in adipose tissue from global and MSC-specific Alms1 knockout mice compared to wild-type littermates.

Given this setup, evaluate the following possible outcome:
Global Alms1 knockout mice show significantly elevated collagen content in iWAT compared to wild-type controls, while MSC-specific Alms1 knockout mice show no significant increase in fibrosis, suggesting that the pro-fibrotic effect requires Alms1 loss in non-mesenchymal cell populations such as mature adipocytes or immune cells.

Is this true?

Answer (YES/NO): NO